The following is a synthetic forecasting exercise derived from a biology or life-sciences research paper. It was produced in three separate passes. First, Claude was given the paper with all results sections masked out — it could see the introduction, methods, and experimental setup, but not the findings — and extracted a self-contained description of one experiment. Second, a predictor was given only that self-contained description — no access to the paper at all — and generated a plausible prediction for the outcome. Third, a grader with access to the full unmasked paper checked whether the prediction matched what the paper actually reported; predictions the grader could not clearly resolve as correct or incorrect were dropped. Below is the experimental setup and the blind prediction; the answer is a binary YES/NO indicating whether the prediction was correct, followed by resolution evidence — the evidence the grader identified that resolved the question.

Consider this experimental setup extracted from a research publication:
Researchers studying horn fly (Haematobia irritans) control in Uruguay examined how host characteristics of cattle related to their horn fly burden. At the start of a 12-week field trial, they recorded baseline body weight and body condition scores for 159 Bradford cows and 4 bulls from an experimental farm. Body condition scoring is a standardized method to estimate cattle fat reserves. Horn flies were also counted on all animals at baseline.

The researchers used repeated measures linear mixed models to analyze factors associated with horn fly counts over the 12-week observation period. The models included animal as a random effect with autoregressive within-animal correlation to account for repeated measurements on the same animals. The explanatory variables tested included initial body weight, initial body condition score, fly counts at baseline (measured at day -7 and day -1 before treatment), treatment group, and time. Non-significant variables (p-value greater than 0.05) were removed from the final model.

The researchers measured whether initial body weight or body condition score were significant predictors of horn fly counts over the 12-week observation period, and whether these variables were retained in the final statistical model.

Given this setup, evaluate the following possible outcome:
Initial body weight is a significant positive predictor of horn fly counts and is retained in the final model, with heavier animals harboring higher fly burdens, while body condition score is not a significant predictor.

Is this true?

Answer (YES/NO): NO